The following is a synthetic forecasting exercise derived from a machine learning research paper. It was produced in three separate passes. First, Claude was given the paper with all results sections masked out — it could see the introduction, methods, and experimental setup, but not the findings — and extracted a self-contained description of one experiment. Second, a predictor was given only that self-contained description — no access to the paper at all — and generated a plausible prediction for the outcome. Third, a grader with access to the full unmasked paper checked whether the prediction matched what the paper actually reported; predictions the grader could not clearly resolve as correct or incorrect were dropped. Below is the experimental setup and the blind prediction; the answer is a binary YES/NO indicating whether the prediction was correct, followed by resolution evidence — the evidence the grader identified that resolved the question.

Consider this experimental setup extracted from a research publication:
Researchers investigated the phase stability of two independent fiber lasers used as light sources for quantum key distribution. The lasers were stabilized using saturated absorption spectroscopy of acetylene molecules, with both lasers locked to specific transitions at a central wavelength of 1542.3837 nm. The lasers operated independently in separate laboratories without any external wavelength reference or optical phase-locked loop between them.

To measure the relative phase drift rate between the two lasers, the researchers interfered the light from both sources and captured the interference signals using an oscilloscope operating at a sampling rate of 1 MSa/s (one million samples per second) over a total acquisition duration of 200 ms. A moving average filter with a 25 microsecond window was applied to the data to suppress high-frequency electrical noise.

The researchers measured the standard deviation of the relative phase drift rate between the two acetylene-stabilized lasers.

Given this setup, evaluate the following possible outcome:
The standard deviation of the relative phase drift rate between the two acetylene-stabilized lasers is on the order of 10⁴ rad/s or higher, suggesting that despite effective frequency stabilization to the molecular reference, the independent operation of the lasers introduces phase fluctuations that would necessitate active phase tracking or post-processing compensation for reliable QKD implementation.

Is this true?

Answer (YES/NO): YES